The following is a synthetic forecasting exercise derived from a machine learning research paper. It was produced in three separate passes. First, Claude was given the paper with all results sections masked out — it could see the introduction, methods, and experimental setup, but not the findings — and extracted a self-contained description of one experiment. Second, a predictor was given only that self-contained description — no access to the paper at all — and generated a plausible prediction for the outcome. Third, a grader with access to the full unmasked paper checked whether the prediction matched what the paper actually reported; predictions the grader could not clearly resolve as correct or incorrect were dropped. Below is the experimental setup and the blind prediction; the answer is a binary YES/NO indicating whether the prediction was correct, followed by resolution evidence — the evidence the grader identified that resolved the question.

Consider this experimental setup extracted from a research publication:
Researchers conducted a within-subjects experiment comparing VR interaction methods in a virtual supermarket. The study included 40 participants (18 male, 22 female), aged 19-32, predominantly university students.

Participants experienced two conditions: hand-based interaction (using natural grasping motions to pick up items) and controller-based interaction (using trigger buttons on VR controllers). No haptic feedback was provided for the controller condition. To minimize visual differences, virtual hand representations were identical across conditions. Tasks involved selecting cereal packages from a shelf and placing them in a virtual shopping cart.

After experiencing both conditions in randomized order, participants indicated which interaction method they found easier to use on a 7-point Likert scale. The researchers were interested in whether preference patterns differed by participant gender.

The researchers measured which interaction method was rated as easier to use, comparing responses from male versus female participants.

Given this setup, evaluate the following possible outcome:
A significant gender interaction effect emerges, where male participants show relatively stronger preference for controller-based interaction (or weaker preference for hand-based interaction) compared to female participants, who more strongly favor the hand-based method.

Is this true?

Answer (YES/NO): NO